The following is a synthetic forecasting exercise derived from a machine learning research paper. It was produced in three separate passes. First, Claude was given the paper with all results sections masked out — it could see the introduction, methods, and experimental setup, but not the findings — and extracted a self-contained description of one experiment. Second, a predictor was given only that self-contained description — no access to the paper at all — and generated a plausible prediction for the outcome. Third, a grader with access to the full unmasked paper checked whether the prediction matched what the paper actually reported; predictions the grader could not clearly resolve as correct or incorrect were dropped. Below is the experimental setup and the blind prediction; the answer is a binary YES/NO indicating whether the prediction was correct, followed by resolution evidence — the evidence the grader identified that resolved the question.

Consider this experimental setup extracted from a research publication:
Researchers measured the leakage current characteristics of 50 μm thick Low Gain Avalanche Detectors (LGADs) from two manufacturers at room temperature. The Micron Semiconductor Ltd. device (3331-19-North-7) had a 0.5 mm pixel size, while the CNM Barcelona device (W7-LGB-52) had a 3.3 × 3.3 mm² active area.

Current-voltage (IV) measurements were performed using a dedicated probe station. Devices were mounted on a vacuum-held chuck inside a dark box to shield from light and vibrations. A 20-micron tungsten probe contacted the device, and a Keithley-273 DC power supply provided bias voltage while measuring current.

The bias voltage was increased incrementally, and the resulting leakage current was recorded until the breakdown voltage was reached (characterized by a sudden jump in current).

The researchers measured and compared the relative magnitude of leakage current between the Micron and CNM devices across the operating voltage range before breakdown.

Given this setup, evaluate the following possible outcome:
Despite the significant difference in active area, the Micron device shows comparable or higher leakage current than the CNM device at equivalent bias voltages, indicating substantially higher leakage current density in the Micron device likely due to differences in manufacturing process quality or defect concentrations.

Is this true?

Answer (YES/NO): NO